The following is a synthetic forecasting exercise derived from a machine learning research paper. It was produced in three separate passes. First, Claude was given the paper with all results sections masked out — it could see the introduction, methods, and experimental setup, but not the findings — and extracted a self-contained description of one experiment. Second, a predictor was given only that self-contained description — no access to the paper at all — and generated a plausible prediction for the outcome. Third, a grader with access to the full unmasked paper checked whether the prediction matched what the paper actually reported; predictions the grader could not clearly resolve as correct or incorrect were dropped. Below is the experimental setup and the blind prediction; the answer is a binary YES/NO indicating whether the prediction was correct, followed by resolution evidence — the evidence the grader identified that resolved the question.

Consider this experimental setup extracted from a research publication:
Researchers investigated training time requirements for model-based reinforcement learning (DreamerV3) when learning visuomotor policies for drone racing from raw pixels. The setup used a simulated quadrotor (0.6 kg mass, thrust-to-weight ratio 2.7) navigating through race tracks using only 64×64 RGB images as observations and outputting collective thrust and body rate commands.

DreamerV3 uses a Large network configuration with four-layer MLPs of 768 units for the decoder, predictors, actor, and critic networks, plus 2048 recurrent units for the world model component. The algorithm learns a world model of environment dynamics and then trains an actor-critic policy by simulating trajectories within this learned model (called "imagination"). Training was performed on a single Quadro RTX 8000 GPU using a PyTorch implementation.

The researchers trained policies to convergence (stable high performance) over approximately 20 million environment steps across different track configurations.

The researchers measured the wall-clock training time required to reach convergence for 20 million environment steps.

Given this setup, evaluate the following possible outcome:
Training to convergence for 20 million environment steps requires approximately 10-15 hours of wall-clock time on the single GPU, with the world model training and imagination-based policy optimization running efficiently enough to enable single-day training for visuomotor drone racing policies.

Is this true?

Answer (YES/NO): NO